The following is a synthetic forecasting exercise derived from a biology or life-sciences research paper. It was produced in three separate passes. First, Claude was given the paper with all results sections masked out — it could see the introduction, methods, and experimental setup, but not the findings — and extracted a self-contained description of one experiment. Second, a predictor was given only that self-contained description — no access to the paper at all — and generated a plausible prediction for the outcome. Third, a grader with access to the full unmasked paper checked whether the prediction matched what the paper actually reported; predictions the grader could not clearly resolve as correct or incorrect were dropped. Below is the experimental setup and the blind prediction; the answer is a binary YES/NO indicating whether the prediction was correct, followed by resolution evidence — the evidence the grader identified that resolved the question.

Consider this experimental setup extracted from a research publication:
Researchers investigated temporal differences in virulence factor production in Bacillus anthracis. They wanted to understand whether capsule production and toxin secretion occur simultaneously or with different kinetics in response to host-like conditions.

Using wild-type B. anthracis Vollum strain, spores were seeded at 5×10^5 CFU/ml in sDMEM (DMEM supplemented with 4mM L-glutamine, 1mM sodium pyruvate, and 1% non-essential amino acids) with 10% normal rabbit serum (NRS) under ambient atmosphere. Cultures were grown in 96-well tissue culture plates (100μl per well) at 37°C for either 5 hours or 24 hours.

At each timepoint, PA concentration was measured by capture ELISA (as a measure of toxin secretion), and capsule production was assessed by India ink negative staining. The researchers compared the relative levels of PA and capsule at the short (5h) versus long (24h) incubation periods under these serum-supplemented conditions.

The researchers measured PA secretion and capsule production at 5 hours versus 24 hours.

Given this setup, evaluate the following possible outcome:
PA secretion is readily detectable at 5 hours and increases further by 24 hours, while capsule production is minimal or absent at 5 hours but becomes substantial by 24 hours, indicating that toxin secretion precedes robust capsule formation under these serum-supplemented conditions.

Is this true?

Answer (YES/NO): NO